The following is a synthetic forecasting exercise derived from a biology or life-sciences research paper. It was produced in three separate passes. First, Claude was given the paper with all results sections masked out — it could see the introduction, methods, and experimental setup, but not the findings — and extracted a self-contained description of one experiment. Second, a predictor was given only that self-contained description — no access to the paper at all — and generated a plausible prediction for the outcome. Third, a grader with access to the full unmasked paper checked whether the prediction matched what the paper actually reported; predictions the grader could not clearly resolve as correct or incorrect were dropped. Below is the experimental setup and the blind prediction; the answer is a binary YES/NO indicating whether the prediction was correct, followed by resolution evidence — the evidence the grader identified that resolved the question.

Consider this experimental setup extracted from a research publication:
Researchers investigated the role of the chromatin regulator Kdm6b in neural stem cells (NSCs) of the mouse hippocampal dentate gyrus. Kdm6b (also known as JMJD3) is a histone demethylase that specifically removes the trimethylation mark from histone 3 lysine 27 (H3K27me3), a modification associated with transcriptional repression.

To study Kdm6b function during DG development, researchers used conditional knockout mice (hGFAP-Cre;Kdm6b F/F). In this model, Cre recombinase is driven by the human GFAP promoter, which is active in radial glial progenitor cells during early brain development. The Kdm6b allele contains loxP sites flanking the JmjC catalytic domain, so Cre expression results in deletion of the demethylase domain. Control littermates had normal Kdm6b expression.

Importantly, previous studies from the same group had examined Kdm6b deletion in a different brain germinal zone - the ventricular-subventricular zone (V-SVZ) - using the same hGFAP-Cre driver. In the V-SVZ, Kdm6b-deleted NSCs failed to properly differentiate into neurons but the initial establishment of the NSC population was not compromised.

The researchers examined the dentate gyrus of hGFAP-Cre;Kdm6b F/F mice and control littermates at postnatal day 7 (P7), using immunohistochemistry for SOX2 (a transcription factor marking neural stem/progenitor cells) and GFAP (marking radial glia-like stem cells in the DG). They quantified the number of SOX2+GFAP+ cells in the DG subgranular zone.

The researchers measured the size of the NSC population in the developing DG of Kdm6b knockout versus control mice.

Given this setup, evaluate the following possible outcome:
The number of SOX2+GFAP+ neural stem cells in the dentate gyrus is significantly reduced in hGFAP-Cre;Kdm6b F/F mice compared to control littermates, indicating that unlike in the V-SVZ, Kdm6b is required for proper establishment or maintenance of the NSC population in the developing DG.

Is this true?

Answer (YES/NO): YES